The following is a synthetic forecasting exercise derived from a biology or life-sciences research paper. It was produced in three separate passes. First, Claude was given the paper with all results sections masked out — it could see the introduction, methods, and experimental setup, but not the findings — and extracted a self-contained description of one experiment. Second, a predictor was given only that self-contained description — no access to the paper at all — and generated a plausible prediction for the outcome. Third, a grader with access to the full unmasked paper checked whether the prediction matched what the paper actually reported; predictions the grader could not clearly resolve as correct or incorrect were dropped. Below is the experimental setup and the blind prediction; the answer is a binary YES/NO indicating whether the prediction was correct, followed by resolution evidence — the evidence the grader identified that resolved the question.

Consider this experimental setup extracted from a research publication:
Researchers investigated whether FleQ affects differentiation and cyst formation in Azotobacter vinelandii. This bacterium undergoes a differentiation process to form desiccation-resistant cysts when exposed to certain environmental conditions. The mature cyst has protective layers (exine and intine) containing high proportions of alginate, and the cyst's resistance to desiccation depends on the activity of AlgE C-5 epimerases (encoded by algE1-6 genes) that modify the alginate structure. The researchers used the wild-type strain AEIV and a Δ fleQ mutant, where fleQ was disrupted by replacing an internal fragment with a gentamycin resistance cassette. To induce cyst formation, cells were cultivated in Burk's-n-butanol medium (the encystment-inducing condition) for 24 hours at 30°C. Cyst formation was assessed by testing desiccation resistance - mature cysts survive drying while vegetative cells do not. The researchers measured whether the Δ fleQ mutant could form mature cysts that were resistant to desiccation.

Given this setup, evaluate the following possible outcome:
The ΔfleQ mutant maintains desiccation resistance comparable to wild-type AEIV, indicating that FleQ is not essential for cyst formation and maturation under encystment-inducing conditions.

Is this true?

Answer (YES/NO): YES